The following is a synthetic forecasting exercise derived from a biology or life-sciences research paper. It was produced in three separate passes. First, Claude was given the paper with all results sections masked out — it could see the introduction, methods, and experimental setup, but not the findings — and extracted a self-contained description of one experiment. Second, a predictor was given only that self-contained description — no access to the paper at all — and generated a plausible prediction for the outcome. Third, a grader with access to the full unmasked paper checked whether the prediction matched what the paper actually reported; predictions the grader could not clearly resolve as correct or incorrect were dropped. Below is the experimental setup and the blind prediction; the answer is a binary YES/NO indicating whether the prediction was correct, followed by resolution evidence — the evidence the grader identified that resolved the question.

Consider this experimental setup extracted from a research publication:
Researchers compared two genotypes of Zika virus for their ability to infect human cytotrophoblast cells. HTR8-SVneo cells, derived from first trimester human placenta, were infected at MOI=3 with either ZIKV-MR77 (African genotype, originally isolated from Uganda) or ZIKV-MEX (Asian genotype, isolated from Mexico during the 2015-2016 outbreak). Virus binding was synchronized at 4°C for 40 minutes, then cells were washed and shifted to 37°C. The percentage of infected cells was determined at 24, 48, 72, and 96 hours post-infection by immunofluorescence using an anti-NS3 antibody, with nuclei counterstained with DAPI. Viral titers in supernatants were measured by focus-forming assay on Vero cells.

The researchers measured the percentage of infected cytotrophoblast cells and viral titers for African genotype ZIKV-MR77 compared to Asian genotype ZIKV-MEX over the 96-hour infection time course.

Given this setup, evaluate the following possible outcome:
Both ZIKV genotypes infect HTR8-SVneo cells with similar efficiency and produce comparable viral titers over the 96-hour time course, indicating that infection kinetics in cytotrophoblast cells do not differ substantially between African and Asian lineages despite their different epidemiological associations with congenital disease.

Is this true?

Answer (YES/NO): NO